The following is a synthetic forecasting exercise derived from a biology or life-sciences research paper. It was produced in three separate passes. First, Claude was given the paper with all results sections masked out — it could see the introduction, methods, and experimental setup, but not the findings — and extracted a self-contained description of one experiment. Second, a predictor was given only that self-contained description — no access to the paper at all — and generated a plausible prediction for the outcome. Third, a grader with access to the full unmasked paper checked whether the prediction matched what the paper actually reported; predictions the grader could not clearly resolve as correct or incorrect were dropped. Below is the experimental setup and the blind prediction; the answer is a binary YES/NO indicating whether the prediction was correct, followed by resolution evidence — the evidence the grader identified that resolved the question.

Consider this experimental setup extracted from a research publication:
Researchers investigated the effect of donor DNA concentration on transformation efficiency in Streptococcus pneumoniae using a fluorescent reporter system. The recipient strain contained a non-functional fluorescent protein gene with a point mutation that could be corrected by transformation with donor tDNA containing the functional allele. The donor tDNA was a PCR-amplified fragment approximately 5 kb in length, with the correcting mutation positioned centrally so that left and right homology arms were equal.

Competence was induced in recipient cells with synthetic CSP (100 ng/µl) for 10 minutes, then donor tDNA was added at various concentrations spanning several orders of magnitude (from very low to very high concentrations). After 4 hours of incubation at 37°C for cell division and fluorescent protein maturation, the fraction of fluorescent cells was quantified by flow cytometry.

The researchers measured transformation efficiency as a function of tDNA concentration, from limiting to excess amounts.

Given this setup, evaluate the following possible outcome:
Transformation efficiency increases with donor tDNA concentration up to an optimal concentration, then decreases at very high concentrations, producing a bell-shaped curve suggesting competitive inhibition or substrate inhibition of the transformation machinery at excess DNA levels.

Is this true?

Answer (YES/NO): NO